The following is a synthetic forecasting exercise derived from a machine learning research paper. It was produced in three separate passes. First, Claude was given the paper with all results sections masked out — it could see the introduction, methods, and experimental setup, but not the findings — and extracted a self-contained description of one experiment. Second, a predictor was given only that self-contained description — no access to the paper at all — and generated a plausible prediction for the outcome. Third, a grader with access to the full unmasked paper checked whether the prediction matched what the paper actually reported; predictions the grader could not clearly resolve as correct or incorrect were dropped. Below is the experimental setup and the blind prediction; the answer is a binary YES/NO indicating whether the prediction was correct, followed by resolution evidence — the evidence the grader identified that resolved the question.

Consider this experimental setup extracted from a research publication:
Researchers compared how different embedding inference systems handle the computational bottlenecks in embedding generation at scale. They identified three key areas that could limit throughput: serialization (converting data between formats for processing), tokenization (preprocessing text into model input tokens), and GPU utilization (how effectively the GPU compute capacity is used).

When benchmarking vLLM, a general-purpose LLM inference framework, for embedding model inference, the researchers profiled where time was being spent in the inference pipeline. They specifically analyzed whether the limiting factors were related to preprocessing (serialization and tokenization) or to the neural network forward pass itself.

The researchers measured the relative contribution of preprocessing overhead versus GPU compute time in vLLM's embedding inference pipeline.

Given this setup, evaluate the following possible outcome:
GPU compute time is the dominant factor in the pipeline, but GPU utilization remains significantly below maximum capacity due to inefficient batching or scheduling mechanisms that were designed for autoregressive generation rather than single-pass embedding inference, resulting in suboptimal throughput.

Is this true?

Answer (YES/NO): NO